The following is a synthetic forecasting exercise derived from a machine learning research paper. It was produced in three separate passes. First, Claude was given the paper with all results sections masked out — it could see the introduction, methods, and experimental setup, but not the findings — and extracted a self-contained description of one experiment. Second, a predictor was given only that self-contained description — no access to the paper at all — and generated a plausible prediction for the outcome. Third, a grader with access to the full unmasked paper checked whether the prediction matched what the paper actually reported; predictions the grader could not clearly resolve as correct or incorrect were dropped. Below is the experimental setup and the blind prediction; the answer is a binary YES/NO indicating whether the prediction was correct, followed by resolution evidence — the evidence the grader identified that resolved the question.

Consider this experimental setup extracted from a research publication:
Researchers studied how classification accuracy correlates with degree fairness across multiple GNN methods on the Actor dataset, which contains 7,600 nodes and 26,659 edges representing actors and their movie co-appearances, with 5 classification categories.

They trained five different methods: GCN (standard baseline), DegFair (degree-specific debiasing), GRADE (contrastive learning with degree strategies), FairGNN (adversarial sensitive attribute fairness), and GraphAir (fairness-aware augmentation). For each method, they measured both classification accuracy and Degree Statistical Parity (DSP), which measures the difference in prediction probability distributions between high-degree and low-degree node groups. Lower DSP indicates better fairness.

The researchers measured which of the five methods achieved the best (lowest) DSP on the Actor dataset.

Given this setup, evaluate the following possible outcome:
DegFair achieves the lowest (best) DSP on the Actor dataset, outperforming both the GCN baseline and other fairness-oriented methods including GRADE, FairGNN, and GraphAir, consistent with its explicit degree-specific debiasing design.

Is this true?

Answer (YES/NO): YES